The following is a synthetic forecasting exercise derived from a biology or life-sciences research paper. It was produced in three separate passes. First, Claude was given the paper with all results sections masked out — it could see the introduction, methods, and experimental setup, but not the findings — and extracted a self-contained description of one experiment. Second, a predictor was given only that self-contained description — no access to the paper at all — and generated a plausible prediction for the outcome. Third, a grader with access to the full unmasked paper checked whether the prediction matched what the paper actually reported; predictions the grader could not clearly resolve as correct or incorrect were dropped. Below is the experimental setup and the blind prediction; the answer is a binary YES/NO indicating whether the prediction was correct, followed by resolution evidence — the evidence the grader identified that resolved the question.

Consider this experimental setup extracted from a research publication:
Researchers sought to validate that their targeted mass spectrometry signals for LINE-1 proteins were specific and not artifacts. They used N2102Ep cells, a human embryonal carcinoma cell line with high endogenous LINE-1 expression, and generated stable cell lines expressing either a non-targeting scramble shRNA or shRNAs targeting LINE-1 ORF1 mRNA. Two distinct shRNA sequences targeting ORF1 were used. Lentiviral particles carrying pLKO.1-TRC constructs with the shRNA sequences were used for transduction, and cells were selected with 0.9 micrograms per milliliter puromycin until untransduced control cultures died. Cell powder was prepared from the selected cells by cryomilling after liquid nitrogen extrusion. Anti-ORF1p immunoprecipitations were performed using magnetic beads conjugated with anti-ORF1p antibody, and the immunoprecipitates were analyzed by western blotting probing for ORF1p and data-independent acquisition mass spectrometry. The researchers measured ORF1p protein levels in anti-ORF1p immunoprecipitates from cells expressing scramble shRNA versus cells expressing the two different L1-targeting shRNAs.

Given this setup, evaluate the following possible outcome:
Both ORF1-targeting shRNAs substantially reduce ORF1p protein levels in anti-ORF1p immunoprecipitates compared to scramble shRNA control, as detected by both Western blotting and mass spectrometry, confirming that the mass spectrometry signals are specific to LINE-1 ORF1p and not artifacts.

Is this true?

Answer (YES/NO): YES